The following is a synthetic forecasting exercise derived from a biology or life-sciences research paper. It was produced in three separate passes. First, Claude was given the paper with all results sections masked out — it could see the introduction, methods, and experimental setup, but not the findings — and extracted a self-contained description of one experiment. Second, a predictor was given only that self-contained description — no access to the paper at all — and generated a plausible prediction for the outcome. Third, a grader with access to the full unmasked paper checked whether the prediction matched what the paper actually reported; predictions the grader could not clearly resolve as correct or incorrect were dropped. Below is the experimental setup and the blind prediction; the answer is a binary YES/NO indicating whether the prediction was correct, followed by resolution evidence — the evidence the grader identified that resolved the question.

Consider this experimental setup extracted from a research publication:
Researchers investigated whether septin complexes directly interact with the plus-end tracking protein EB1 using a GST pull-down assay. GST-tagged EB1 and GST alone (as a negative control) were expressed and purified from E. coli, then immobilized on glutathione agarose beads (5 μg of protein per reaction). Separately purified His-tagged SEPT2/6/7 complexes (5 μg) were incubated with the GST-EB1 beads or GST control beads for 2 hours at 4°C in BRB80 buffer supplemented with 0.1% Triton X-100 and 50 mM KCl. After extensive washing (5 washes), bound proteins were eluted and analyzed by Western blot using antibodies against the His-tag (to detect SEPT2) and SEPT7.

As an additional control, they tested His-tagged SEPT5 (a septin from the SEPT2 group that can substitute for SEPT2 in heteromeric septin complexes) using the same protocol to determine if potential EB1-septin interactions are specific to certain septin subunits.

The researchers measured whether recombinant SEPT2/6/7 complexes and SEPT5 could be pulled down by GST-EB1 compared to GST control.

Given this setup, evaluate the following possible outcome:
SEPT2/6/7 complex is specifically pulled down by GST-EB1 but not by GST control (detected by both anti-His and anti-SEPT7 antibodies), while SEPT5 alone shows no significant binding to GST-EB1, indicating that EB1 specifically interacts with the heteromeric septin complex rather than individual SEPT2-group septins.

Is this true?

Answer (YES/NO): NO